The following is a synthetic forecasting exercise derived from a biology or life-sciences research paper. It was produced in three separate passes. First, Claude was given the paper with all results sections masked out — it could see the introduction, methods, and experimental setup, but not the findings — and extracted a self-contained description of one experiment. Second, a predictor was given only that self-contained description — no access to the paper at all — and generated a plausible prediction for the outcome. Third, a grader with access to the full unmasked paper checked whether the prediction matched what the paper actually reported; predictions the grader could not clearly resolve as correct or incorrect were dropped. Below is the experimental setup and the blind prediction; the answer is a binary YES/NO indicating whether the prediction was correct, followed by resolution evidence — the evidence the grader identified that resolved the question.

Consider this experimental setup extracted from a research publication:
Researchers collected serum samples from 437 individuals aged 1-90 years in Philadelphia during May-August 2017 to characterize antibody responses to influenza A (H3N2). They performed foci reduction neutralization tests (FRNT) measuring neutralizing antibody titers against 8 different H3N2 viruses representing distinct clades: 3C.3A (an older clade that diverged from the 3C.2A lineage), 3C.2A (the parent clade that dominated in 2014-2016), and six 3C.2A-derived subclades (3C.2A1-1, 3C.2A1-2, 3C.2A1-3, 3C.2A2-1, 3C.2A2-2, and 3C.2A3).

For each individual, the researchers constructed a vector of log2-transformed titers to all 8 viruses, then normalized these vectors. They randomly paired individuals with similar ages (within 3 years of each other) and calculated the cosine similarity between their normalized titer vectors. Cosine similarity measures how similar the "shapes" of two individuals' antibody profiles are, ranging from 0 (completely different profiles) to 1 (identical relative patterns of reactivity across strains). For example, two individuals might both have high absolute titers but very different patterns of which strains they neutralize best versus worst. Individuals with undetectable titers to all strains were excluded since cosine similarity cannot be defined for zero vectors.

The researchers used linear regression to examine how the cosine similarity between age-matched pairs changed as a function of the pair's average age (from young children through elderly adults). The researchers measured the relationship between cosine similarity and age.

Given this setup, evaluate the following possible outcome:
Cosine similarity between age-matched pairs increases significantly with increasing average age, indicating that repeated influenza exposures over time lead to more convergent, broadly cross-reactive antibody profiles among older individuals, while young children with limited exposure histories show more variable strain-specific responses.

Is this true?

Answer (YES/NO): NO